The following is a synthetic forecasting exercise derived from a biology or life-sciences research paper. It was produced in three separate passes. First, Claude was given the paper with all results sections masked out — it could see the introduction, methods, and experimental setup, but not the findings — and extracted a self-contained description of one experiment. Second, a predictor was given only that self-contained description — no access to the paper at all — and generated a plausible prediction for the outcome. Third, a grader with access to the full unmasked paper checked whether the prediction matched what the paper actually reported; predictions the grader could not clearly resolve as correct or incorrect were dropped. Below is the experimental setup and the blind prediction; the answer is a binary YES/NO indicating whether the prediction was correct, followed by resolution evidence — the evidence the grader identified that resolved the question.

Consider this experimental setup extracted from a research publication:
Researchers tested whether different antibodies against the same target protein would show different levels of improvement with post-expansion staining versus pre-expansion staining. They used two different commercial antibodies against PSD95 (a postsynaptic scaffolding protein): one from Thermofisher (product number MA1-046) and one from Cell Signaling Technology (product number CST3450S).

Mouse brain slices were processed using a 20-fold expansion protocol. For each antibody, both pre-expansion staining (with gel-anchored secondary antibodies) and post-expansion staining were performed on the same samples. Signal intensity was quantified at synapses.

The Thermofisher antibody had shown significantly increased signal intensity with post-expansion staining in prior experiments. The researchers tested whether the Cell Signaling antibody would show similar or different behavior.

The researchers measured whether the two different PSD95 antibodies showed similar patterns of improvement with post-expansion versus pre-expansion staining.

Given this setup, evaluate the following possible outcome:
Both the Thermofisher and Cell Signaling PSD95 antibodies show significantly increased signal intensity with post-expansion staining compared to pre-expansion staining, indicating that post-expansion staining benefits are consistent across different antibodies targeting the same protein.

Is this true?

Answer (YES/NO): NO